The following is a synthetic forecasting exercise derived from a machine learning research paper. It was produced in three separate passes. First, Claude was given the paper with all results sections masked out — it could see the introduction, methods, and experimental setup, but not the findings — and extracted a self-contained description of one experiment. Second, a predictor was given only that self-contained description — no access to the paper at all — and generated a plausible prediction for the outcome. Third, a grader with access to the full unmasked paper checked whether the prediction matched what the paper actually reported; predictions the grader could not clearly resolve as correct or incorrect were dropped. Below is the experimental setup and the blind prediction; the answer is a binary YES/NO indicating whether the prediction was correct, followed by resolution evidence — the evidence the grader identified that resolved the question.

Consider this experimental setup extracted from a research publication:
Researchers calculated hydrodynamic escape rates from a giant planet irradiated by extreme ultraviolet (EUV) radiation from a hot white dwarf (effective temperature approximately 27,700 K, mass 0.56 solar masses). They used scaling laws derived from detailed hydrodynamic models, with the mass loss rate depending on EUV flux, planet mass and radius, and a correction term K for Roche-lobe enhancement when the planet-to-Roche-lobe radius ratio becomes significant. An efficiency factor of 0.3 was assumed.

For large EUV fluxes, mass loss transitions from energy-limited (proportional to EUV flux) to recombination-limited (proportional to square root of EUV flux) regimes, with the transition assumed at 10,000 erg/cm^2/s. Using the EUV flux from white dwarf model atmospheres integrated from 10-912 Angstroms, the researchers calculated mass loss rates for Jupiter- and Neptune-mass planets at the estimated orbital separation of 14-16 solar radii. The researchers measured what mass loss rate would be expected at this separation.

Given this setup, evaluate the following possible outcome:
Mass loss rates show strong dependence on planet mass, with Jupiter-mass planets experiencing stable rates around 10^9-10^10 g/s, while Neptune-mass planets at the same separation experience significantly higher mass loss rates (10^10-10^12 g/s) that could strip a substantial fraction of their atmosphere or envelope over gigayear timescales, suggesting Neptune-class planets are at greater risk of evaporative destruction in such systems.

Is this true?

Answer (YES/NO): NO